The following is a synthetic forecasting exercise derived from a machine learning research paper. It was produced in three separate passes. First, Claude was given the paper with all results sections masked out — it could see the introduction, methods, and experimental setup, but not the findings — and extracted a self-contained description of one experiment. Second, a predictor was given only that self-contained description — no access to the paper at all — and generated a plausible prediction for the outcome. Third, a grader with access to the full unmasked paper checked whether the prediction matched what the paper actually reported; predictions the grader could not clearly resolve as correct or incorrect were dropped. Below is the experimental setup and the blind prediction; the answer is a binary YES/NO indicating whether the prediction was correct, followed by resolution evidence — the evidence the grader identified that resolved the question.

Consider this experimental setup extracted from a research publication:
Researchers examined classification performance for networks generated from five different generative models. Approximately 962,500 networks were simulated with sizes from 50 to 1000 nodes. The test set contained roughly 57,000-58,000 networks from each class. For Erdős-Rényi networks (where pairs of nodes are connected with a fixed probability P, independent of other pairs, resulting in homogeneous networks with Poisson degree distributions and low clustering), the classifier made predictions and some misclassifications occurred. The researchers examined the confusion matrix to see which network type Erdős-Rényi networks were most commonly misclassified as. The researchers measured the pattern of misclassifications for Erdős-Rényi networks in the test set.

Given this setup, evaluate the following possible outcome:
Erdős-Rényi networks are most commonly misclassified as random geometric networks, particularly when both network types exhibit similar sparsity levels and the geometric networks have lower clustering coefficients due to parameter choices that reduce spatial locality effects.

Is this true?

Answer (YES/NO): NO